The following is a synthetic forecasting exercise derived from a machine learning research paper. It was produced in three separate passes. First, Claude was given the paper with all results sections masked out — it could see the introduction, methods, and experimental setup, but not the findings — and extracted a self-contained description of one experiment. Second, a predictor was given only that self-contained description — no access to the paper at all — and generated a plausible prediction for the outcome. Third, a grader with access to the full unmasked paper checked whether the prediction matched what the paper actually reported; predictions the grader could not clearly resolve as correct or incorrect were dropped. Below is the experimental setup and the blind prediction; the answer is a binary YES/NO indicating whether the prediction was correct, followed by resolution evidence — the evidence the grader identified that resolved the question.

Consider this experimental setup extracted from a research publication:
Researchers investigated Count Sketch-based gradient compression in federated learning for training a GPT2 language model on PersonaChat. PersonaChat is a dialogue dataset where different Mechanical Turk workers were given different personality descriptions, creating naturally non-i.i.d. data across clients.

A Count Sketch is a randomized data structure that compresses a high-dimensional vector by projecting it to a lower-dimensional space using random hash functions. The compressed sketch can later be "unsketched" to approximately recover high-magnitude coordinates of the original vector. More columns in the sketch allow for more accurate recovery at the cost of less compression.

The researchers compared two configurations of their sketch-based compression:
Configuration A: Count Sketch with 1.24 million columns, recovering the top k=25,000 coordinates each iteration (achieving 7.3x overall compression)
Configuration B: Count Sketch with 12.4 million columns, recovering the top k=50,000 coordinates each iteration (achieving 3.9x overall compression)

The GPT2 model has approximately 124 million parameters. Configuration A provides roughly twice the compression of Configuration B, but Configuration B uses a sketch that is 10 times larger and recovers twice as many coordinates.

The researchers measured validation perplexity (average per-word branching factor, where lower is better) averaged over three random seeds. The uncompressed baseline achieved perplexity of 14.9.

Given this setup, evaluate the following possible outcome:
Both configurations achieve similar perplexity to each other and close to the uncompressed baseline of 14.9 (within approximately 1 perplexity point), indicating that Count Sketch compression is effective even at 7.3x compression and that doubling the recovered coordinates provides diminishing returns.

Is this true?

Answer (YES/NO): NO